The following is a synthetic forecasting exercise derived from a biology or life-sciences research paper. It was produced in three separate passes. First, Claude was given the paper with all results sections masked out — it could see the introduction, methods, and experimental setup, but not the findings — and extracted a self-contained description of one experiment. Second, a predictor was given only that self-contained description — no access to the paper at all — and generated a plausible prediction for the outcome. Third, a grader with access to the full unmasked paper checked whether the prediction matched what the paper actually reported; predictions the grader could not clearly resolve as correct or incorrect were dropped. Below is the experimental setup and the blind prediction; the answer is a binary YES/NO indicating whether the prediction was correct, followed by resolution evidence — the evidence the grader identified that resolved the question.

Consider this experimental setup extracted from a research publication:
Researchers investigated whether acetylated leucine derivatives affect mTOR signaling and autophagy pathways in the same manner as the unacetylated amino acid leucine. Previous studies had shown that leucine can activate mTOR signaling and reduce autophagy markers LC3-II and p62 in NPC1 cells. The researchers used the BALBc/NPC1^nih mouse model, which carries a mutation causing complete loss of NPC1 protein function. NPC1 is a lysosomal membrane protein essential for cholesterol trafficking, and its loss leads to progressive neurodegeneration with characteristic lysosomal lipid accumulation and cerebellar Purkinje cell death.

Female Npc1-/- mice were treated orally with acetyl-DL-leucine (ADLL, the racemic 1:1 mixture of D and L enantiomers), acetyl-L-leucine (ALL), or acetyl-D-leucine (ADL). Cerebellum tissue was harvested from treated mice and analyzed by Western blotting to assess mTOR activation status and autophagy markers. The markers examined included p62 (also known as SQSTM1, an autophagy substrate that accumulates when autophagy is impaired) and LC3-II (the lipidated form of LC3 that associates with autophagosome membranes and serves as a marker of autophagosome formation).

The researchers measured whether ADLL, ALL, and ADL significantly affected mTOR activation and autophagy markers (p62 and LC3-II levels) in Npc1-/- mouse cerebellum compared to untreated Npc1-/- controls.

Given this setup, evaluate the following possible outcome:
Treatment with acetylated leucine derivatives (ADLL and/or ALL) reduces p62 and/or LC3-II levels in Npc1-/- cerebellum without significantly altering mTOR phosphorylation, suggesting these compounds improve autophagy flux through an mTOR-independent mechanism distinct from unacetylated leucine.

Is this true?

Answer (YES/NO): NO